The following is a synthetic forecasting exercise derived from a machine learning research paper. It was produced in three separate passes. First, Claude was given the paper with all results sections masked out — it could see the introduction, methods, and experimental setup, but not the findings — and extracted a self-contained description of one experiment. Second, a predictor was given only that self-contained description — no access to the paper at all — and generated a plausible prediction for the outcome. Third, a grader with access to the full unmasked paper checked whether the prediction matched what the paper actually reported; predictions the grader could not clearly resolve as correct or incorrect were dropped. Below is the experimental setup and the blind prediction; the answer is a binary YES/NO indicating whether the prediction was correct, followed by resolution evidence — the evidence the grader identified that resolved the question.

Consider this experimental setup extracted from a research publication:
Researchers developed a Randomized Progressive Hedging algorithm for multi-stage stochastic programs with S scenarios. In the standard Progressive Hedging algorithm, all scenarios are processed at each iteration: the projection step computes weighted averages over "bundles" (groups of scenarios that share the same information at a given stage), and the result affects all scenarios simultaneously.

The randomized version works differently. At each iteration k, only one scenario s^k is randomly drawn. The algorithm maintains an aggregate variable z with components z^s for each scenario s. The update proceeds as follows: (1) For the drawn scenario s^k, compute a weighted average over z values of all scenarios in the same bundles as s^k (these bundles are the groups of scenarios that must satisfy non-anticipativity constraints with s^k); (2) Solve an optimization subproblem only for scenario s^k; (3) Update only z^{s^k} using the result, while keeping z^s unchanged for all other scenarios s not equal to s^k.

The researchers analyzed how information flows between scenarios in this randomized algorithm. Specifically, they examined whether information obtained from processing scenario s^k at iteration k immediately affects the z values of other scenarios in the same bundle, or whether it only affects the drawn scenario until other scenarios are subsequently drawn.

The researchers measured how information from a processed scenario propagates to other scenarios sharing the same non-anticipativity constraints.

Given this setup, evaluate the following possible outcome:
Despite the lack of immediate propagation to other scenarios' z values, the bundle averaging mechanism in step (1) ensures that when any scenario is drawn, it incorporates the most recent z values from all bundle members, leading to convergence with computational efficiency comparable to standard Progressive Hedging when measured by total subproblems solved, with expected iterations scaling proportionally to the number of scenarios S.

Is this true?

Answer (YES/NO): YES